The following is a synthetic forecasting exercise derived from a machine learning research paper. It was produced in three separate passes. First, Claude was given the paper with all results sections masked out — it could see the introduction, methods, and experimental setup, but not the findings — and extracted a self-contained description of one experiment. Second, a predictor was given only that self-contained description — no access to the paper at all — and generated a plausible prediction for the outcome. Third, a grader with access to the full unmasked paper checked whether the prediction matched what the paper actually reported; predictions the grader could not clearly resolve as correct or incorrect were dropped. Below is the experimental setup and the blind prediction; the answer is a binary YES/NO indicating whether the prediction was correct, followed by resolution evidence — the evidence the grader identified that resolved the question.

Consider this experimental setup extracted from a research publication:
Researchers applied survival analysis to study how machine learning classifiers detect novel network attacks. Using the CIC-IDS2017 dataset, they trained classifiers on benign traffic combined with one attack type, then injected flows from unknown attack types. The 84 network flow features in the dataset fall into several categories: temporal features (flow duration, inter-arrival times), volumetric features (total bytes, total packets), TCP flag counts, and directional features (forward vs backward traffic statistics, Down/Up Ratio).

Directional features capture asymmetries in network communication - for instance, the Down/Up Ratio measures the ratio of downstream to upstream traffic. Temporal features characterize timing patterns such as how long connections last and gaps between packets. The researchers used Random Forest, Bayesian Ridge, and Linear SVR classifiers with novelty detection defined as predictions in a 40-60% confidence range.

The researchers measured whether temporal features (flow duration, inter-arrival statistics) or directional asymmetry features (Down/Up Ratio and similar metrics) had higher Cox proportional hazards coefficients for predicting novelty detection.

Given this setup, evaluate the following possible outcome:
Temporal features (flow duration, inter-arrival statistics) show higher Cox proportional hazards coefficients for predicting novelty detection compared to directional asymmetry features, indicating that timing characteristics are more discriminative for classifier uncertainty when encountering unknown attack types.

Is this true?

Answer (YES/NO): NO